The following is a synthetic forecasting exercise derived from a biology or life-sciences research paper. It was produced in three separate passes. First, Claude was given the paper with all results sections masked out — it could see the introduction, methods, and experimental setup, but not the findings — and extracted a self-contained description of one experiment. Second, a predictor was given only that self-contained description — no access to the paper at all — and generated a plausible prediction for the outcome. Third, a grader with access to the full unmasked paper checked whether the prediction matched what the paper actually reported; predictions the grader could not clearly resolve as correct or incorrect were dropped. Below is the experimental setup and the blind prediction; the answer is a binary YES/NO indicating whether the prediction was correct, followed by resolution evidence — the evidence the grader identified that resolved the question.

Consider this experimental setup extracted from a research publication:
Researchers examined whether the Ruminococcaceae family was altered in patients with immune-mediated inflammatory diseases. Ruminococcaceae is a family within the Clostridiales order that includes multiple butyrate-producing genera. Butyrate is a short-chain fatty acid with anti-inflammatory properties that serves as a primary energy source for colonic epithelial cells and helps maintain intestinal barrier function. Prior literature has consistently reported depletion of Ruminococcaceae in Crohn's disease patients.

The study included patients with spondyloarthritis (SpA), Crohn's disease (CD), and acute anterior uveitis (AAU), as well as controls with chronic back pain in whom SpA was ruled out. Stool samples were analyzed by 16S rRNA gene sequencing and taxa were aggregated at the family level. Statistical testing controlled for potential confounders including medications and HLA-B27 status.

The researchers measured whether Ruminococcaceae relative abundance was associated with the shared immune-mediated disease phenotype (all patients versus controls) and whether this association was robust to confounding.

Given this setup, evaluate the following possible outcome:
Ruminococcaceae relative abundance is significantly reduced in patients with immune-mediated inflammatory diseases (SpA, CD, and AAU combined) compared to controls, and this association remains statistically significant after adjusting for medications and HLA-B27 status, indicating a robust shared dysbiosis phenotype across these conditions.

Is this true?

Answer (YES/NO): NO